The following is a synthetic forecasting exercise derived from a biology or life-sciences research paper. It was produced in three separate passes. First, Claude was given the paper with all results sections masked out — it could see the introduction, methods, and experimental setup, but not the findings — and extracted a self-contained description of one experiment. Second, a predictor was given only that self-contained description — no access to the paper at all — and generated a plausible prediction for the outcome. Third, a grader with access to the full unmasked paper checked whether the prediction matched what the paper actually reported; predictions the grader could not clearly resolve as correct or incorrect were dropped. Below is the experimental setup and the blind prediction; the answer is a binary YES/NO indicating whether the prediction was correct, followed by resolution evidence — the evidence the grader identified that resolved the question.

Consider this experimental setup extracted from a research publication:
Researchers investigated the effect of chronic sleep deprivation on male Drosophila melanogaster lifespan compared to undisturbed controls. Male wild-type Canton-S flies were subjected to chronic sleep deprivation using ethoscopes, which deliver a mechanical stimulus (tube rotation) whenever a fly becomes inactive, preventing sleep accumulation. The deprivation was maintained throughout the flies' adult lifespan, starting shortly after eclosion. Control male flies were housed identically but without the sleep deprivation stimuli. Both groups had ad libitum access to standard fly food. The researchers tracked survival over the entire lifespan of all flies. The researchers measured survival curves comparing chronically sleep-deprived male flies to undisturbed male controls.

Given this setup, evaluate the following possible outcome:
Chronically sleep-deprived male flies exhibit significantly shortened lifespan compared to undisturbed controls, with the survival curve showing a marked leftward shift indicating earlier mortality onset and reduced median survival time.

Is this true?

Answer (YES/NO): NO